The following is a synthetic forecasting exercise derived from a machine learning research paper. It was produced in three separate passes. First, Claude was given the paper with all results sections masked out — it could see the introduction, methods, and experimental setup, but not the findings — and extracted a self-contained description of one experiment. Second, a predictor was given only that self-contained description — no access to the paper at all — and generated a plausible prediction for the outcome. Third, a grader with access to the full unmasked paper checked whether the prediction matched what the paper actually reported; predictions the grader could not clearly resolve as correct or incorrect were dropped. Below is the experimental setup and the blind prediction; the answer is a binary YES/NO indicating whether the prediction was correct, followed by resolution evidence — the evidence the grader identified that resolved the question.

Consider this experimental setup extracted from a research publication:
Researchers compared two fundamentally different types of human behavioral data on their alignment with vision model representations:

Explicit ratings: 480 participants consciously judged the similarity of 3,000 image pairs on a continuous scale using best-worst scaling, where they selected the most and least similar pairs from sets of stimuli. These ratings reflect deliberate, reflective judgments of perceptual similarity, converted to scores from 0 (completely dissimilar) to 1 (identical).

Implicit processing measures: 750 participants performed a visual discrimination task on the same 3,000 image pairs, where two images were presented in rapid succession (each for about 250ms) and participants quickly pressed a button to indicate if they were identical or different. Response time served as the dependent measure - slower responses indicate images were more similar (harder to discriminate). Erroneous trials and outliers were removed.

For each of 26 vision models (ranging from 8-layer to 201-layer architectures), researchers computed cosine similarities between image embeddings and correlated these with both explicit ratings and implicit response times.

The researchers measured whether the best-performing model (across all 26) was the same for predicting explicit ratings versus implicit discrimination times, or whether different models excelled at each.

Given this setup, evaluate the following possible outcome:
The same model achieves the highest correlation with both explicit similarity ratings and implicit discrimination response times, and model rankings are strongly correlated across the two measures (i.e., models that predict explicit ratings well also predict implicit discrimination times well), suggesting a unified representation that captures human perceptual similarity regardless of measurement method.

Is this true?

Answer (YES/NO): NO